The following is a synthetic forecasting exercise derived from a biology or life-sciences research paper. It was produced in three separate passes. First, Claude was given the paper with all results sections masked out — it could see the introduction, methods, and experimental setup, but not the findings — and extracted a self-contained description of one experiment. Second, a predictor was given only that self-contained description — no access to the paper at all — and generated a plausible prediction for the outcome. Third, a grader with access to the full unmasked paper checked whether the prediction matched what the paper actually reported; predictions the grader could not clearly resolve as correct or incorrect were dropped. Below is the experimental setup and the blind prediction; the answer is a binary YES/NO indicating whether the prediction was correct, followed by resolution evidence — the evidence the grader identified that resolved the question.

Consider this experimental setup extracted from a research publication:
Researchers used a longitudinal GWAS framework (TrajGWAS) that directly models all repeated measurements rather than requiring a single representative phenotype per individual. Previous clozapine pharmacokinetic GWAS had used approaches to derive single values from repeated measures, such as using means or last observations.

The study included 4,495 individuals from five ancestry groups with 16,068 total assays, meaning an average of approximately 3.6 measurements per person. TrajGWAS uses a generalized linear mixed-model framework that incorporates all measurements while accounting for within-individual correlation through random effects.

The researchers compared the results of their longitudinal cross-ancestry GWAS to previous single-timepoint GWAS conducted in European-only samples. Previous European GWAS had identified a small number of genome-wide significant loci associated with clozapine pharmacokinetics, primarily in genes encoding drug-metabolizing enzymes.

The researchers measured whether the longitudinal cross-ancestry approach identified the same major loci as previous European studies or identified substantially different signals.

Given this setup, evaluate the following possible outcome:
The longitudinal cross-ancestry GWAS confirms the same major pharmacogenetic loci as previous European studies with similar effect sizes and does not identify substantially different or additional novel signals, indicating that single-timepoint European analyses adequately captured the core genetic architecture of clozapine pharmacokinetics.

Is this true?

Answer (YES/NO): NO